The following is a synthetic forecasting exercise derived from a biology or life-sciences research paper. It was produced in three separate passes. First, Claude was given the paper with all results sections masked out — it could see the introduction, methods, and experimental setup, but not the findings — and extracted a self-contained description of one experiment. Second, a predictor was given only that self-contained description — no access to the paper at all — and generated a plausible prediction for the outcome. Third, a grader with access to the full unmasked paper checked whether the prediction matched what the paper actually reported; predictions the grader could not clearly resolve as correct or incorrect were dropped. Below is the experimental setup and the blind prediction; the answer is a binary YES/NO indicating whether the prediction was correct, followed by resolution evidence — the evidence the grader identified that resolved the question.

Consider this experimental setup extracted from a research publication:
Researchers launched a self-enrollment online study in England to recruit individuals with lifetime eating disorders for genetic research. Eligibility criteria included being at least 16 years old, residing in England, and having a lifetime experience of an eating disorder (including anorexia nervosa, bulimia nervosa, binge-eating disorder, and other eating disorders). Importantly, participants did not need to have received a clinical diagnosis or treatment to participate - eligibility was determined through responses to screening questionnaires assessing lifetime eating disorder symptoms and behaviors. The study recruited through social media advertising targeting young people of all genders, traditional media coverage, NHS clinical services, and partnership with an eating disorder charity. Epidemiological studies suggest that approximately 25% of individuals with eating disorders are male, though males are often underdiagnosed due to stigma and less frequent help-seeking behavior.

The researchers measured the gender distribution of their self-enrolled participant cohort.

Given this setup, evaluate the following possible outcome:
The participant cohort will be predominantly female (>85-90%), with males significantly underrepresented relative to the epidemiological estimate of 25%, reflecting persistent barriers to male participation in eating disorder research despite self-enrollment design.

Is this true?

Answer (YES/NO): YES